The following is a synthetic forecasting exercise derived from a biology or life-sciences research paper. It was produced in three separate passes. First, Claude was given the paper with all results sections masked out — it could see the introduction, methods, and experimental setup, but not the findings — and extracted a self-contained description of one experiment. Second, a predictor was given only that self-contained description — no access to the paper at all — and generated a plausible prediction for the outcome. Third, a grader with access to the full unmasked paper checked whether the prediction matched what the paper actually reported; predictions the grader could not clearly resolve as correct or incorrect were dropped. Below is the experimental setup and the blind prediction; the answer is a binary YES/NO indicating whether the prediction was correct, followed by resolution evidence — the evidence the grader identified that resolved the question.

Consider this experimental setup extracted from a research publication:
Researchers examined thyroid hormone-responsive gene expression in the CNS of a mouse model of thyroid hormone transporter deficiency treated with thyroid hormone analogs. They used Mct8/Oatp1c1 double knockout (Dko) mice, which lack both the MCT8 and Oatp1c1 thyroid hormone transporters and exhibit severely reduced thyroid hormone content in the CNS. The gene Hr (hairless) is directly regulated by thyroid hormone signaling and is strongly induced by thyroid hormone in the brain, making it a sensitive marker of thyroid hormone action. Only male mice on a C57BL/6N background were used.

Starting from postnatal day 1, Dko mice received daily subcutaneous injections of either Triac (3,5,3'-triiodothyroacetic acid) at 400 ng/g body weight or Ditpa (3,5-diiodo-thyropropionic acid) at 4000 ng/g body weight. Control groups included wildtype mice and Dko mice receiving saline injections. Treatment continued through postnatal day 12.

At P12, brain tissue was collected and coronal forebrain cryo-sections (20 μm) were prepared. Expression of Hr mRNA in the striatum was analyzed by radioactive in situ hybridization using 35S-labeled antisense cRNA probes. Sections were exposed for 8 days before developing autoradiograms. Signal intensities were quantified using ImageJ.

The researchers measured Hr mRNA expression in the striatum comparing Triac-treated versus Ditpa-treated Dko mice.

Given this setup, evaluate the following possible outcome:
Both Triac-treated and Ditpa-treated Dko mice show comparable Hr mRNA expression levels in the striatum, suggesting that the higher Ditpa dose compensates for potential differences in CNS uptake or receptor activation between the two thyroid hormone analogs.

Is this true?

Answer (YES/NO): NO